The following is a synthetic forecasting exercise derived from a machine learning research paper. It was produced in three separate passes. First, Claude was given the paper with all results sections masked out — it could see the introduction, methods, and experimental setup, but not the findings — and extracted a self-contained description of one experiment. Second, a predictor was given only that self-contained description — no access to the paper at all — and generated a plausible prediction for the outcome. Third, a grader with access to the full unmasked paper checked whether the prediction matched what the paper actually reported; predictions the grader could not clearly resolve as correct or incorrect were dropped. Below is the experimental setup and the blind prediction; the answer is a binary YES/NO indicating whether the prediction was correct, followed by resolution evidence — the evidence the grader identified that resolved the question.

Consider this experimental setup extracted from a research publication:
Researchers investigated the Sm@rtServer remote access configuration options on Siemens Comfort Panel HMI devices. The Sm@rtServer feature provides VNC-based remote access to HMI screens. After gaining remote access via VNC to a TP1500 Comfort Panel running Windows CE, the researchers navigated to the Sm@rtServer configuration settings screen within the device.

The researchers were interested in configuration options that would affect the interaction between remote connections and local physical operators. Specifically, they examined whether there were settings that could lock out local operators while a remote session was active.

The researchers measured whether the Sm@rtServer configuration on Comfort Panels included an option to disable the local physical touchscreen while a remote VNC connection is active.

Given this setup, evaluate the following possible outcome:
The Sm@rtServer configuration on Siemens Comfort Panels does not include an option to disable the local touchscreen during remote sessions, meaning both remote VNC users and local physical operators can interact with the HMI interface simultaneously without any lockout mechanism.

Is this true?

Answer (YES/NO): NO